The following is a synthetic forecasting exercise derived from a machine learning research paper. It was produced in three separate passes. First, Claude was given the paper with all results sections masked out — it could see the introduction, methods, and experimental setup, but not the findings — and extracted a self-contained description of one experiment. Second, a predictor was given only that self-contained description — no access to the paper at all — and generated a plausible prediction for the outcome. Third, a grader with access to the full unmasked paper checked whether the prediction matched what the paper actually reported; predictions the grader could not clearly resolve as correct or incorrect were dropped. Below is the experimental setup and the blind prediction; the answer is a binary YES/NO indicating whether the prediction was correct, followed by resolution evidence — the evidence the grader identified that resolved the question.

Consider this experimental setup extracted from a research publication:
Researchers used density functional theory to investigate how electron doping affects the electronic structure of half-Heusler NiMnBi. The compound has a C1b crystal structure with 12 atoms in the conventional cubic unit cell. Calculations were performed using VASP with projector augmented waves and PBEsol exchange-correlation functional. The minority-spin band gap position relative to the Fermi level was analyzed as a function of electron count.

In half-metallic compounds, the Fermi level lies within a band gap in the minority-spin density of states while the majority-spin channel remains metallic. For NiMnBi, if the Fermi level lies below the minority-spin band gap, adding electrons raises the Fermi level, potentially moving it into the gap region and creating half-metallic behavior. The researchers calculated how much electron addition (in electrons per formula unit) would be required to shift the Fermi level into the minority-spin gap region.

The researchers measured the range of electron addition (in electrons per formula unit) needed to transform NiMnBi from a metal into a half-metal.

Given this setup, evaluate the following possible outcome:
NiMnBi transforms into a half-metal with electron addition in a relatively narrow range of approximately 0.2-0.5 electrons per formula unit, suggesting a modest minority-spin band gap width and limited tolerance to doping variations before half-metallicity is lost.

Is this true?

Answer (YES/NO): NO